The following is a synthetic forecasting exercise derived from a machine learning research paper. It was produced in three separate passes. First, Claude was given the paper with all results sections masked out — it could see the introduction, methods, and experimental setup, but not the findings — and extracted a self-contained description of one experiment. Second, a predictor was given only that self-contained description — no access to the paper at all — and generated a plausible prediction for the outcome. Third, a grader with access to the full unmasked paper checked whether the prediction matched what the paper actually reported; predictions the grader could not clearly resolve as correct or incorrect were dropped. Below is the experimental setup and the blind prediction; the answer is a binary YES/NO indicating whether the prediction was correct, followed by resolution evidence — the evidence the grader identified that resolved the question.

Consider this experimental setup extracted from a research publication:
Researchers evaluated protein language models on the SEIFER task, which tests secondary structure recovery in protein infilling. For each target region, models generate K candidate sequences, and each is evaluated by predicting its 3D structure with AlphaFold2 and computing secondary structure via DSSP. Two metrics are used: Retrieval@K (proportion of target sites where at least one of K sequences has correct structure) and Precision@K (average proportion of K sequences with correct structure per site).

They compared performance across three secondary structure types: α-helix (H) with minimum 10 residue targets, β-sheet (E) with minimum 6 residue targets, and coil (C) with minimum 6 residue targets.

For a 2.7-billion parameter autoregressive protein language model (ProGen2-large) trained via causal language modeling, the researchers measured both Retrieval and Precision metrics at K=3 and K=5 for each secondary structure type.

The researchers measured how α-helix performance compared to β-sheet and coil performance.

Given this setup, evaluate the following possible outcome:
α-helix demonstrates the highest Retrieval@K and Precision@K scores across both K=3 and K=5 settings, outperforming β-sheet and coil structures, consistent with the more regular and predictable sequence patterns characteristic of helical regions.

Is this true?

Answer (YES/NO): NO